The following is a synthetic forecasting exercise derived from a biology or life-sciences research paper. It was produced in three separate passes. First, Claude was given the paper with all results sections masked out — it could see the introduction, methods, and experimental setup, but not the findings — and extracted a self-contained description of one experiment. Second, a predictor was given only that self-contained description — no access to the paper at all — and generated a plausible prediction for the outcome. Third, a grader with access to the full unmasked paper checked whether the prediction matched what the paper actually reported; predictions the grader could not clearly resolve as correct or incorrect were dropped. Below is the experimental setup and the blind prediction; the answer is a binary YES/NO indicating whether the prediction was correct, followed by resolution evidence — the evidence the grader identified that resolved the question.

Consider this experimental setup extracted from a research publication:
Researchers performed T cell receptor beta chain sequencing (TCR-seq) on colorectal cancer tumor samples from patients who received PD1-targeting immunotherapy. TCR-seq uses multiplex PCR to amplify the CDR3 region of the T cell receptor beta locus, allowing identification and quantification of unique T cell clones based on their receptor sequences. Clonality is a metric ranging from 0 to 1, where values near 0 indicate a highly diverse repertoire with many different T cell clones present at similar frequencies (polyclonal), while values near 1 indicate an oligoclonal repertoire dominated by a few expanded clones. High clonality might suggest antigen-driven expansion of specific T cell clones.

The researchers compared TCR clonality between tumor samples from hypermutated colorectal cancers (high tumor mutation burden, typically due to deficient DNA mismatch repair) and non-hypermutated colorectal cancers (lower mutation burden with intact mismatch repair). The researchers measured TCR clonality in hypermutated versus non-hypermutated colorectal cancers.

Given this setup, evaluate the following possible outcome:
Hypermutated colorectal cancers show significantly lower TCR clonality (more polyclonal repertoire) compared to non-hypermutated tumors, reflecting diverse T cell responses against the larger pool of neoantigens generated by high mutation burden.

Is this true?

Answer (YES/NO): NO